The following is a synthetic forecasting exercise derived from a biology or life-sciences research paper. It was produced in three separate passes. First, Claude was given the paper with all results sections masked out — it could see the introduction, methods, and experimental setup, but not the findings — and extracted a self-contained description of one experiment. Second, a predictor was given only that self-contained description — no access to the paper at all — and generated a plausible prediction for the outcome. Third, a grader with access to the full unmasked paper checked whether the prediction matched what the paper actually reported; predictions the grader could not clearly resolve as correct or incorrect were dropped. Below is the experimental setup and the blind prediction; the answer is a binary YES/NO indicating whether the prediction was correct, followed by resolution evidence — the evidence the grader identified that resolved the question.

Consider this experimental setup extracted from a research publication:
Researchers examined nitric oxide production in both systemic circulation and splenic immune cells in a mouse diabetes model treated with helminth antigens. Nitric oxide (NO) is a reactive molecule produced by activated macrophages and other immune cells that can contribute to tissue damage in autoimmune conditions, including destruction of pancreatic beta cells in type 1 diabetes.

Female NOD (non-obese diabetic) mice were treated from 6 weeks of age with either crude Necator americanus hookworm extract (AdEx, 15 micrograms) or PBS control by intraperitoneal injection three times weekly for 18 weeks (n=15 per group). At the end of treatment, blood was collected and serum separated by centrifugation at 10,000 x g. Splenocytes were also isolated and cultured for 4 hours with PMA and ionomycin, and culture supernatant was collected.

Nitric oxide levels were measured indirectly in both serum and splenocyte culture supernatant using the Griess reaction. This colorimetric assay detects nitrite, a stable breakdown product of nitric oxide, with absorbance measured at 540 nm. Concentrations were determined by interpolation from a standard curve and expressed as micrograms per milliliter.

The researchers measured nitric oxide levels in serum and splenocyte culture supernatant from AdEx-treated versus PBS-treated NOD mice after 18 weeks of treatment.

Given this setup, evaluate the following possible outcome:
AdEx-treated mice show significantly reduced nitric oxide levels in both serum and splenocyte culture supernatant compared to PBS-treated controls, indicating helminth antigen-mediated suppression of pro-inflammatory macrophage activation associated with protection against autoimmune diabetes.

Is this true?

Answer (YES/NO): YES